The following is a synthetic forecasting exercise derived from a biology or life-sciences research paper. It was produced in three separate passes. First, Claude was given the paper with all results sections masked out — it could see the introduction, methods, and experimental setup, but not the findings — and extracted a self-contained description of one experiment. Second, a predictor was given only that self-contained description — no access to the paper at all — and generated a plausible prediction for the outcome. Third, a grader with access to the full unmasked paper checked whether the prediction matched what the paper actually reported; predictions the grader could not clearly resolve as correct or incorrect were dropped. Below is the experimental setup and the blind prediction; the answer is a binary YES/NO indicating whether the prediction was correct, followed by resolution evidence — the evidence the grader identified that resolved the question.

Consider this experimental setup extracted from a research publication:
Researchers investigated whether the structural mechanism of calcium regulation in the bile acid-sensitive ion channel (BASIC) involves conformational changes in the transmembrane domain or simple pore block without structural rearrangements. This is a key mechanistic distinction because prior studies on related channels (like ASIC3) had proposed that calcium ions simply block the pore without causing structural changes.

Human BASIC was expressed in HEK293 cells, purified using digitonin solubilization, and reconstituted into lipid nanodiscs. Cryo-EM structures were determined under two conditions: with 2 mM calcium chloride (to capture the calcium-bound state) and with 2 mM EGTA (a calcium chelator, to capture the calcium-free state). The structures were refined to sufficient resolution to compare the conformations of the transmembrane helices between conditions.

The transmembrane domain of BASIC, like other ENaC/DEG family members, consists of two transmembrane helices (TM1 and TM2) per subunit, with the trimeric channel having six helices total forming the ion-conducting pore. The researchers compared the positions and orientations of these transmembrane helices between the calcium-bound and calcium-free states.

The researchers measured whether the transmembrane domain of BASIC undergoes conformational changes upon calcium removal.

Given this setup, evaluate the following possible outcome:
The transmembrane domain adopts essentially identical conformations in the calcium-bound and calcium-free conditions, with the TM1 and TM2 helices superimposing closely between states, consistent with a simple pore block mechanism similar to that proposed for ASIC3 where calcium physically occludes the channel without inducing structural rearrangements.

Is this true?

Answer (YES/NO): NO